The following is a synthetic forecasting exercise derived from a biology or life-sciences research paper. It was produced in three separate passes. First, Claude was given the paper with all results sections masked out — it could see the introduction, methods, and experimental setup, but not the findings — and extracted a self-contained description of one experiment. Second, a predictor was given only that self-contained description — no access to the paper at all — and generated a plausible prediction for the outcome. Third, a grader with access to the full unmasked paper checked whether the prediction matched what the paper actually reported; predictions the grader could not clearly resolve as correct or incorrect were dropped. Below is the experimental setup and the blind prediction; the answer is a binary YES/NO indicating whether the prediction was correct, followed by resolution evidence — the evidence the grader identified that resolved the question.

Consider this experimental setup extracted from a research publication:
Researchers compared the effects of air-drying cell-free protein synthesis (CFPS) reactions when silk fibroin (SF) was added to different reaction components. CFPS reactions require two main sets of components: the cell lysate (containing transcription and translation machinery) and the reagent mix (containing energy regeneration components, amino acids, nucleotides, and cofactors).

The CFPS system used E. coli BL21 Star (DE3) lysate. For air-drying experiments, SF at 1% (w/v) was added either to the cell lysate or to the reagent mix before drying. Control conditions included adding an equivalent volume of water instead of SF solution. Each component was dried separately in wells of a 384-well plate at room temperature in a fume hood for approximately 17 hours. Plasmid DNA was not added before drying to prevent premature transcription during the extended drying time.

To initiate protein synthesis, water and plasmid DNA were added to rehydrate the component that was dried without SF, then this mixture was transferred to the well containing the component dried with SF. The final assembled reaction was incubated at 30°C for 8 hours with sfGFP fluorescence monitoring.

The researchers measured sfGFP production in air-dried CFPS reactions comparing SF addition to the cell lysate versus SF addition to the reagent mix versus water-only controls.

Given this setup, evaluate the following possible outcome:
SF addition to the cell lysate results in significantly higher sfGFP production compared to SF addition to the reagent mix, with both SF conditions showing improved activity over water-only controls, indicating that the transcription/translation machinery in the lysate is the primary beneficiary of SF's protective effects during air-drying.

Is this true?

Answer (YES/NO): NO